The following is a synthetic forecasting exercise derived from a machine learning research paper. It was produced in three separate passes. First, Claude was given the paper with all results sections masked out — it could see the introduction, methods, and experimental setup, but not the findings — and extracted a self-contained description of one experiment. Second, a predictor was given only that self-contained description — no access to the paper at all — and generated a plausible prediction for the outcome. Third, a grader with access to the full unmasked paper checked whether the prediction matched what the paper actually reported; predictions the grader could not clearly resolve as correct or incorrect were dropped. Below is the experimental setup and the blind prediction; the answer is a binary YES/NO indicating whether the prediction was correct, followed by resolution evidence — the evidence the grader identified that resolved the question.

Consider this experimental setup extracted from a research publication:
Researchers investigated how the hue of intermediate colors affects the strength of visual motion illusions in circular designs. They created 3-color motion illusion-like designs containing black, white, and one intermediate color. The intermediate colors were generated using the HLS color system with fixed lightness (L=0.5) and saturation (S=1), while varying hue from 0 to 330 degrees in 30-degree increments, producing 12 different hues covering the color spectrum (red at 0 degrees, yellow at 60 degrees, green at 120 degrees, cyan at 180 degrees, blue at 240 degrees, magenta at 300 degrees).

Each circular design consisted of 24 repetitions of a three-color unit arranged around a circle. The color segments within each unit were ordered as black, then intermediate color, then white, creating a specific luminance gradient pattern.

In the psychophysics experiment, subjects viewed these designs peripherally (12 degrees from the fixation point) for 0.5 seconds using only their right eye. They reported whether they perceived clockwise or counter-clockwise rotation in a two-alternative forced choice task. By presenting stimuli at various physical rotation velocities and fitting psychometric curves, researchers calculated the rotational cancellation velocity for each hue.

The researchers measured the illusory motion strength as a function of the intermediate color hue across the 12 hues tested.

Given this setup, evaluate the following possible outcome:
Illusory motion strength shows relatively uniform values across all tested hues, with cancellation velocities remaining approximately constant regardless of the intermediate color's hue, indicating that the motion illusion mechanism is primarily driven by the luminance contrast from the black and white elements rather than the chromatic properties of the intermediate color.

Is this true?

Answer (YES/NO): NO